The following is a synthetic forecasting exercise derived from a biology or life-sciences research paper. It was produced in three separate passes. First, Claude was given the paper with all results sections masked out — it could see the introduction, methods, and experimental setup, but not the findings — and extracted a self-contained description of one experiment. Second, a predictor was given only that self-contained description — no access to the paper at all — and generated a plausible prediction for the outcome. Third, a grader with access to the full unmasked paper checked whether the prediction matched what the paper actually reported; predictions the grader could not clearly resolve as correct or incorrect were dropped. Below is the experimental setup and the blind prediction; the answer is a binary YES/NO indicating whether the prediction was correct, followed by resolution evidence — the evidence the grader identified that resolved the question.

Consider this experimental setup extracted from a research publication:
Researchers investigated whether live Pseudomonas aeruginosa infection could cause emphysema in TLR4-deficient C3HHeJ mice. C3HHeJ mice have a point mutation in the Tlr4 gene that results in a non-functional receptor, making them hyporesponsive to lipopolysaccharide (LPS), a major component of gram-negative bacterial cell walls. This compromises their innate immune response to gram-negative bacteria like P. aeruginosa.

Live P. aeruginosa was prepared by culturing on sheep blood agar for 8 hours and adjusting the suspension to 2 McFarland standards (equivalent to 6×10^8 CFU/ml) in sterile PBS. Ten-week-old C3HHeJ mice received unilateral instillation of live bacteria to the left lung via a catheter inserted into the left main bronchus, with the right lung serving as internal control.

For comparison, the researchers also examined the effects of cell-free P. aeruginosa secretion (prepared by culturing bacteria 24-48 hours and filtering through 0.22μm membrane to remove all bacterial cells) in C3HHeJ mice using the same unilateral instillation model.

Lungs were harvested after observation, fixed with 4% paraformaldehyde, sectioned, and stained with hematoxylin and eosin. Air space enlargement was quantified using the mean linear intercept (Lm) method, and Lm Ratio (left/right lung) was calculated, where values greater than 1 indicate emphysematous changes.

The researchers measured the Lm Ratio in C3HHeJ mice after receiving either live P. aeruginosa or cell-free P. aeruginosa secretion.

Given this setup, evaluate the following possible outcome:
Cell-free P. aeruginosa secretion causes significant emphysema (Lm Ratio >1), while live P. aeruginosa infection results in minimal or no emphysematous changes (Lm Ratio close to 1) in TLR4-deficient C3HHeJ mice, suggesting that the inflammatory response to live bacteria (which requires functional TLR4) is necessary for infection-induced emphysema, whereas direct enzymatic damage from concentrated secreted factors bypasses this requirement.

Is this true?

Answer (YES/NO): NO